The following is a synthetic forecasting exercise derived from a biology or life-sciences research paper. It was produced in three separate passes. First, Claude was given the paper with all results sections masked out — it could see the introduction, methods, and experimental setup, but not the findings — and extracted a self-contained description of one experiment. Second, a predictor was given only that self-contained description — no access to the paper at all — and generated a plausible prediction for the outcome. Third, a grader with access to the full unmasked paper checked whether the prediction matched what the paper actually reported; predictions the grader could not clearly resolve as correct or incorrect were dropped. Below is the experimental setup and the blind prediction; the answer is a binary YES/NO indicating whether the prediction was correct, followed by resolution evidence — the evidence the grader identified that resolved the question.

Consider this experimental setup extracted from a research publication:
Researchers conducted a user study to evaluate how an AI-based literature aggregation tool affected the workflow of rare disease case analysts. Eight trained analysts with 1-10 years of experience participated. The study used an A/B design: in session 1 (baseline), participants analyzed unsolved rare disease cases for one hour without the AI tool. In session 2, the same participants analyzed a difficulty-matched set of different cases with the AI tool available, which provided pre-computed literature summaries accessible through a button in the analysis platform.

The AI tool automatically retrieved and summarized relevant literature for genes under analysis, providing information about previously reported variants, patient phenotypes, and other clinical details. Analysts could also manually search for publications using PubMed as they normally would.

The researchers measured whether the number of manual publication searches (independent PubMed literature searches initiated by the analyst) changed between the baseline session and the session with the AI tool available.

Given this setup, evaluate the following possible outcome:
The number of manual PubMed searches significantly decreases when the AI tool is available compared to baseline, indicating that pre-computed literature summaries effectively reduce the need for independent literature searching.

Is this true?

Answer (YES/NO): NO